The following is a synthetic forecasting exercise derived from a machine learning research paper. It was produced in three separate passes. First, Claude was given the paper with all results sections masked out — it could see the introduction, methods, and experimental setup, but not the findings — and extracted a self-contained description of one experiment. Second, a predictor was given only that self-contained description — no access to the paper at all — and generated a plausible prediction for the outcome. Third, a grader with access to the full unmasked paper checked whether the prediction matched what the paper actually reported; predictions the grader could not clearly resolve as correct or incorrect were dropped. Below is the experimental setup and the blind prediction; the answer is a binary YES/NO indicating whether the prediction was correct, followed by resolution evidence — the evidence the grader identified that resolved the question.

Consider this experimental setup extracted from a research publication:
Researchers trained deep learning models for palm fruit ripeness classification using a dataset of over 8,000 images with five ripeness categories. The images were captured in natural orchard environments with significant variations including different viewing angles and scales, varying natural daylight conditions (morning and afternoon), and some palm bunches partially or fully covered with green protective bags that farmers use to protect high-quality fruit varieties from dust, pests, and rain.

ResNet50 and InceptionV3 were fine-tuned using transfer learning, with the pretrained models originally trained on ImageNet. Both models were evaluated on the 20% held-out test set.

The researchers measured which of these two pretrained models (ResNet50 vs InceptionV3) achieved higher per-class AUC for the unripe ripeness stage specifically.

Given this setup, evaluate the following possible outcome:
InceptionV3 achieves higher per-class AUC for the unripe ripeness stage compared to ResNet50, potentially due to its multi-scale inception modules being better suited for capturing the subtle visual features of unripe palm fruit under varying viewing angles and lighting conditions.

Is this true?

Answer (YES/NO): YES